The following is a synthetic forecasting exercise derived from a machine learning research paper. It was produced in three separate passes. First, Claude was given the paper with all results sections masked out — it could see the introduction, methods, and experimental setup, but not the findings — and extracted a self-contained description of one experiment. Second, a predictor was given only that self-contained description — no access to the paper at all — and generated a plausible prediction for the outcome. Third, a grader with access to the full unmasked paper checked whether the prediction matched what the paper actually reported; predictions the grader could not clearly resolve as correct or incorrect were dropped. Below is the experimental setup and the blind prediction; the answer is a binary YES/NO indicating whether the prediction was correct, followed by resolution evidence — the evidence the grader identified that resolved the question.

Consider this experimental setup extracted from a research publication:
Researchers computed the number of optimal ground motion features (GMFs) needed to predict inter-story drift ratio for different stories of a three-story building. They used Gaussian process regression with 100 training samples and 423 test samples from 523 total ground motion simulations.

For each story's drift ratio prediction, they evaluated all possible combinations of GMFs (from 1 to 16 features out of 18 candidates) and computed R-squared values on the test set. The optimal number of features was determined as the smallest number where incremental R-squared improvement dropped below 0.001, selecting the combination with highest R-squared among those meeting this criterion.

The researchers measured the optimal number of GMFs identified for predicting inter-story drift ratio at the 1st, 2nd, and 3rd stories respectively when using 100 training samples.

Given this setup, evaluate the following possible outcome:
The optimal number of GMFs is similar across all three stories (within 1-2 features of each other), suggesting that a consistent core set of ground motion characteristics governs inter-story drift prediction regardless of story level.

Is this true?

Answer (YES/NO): NO